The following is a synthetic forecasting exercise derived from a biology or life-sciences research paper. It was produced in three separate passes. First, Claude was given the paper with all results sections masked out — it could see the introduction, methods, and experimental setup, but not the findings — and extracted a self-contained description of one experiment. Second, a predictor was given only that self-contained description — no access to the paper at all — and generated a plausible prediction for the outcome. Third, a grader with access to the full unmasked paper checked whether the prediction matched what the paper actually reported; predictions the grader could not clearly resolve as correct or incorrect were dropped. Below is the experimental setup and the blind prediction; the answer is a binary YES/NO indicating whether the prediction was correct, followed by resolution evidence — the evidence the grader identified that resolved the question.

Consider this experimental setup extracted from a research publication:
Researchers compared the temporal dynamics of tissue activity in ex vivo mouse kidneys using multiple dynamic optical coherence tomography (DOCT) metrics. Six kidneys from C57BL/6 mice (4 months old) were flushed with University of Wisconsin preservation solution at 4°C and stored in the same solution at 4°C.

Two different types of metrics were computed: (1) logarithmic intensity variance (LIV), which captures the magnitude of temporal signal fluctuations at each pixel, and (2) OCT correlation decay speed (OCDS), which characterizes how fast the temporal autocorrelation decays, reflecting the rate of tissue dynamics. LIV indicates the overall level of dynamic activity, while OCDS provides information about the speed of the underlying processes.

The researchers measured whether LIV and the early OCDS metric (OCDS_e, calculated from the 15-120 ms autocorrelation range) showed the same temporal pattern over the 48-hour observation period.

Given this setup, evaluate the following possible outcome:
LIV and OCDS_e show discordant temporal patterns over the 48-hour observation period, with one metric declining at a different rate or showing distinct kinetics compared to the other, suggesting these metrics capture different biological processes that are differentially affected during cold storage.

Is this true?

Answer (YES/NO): YES